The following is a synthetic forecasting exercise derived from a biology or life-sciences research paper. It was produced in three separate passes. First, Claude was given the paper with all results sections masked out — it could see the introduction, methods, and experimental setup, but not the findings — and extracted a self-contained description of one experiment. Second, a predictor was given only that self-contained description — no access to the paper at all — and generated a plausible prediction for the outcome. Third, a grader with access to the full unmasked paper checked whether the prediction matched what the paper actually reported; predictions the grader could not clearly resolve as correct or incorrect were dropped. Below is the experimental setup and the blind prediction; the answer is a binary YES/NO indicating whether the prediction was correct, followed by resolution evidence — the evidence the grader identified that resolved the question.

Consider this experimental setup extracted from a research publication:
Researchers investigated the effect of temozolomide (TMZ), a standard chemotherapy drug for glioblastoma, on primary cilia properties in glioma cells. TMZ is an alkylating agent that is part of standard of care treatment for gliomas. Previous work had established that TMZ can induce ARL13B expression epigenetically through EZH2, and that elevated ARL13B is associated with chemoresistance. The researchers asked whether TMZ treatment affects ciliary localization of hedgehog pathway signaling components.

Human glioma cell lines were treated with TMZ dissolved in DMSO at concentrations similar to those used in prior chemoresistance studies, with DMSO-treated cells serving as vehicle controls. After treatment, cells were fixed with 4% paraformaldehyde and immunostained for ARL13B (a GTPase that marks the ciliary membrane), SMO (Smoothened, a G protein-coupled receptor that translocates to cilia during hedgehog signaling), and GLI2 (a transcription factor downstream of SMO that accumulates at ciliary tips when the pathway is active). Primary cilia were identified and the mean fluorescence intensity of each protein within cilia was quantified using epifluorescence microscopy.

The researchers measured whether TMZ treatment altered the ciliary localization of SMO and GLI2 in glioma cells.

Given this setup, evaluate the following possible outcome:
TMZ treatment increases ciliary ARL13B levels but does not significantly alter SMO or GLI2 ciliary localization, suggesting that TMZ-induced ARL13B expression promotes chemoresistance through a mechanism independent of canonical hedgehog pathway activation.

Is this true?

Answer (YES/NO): NO